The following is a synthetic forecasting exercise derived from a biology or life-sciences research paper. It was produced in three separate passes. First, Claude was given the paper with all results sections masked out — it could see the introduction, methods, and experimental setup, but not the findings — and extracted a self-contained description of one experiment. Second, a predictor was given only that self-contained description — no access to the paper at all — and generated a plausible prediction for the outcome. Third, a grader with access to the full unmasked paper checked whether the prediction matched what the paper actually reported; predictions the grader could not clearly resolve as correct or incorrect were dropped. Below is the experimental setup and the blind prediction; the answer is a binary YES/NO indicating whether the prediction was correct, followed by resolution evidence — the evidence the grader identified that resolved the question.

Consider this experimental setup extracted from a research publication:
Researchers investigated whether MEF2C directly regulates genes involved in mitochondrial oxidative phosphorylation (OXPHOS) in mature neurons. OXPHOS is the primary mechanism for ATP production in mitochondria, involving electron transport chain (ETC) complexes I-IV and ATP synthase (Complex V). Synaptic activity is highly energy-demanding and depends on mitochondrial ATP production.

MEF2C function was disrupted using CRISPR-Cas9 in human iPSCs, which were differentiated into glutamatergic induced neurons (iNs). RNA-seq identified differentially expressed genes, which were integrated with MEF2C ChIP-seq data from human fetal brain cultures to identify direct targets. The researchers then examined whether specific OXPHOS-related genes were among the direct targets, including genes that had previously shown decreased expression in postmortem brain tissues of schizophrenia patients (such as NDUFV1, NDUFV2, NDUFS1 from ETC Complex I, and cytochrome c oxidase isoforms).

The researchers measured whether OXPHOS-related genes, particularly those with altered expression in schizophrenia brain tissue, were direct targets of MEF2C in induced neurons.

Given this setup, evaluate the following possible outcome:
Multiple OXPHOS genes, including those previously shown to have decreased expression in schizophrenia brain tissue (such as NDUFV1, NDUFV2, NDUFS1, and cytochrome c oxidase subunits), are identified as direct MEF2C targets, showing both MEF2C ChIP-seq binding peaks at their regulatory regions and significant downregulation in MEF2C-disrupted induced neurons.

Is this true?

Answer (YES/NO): NO